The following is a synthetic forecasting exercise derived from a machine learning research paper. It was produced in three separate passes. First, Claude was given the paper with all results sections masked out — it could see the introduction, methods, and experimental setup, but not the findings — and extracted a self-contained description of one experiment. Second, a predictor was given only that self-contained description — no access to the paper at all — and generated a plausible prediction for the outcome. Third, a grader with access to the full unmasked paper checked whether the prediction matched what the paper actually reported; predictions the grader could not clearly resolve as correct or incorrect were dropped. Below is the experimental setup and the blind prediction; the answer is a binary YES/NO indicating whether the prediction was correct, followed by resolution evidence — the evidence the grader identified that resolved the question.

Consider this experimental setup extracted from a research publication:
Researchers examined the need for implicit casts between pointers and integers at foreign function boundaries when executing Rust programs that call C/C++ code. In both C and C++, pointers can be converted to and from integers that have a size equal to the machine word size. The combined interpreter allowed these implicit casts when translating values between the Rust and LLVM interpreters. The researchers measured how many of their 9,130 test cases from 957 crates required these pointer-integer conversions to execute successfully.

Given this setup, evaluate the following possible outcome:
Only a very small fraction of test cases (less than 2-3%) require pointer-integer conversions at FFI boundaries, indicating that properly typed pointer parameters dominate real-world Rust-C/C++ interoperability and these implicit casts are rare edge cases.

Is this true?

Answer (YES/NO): NO